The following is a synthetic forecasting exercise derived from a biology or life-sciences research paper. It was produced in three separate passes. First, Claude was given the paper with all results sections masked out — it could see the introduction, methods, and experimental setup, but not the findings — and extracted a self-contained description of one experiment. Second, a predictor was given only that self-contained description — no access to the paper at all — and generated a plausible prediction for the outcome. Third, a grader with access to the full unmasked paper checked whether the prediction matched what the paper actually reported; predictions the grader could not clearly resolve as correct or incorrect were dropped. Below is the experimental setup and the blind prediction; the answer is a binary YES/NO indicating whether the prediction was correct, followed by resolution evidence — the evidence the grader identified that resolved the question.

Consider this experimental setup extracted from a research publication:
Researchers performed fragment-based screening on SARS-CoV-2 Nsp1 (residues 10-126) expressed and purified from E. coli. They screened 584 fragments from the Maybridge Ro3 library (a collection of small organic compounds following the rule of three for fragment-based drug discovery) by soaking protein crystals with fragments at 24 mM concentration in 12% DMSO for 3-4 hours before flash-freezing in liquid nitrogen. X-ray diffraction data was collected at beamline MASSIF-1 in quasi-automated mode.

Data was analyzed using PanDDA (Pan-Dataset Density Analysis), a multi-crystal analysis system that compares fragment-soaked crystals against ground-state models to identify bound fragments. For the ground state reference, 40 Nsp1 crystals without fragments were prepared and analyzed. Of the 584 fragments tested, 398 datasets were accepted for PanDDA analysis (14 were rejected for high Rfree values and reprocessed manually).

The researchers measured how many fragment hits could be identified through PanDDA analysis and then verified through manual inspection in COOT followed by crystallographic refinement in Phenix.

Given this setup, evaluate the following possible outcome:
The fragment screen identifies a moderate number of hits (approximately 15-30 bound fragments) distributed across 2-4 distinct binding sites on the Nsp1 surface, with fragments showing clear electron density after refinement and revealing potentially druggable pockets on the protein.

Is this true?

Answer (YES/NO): NO